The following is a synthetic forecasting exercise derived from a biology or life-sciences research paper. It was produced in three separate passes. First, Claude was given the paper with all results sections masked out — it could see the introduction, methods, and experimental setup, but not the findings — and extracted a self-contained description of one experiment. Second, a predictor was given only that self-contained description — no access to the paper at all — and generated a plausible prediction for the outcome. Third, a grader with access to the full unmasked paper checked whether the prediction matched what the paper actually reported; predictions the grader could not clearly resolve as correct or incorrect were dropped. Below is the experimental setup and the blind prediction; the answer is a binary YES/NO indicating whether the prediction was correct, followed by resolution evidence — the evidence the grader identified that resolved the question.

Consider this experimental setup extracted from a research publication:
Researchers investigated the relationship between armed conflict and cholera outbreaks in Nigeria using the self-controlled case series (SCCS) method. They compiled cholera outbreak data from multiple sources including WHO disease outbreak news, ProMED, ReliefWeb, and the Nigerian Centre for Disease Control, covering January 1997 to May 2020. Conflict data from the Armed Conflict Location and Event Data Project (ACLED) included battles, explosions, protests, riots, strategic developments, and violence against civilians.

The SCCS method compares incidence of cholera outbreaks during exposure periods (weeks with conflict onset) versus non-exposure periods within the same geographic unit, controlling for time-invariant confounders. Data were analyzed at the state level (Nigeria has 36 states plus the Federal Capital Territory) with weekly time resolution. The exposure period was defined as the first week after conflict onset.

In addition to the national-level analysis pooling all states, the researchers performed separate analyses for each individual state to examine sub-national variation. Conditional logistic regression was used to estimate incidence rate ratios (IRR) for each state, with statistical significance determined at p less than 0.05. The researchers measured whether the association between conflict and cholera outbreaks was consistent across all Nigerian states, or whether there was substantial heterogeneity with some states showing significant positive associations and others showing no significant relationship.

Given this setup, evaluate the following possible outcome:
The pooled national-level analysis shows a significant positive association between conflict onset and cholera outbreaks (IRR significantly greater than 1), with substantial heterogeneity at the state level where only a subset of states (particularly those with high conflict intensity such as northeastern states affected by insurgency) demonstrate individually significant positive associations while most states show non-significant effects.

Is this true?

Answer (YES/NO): NO